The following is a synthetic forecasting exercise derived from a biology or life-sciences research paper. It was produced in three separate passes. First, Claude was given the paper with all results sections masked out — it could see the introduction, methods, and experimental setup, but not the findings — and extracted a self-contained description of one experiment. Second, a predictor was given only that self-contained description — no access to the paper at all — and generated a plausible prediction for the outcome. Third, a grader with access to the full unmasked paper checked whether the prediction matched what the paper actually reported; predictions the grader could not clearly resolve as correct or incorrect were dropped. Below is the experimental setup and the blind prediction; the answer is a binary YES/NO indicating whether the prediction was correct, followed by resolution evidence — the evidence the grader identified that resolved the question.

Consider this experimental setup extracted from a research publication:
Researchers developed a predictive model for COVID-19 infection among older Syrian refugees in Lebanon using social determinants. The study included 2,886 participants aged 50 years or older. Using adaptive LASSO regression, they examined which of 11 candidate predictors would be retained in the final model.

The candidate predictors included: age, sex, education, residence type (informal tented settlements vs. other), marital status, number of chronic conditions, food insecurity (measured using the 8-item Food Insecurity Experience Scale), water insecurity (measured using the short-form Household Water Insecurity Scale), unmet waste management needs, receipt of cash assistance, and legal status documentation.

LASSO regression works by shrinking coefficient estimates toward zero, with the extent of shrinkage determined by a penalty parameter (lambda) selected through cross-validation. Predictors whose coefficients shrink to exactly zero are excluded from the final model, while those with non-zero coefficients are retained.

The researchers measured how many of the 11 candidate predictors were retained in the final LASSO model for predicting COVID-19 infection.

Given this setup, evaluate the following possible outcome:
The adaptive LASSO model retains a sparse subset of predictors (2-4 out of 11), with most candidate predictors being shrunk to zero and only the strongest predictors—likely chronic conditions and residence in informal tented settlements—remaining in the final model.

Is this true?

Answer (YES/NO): NO